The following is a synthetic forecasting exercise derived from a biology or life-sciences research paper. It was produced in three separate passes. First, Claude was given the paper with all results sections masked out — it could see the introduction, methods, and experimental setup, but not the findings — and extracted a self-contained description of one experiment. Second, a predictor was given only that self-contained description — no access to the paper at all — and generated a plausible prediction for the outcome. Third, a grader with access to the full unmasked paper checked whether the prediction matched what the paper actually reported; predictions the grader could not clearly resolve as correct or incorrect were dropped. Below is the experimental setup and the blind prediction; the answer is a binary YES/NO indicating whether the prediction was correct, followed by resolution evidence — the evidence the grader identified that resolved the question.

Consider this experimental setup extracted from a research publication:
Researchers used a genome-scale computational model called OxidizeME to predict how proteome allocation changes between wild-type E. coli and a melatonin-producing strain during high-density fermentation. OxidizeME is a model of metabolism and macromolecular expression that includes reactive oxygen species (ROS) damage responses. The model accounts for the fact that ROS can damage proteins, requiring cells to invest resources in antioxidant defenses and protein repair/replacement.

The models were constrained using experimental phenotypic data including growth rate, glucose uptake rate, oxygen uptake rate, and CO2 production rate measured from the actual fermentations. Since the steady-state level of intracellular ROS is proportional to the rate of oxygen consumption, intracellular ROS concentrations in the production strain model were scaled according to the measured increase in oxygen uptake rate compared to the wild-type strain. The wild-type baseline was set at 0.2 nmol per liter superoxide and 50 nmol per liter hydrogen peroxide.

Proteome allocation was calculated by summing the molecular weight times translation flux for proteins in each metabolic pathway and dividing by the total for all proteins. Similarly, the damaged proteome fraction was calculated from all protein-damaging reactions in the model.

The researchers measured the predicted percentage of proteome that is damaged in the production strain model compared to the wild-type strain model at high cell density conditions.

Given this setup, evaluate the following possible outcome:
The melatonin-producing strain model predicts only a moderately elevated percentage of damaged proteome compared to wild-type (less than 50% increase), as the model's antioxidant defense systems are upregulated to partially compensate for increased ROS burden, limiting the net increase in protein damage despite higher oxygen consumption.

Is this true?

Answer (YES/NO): NO